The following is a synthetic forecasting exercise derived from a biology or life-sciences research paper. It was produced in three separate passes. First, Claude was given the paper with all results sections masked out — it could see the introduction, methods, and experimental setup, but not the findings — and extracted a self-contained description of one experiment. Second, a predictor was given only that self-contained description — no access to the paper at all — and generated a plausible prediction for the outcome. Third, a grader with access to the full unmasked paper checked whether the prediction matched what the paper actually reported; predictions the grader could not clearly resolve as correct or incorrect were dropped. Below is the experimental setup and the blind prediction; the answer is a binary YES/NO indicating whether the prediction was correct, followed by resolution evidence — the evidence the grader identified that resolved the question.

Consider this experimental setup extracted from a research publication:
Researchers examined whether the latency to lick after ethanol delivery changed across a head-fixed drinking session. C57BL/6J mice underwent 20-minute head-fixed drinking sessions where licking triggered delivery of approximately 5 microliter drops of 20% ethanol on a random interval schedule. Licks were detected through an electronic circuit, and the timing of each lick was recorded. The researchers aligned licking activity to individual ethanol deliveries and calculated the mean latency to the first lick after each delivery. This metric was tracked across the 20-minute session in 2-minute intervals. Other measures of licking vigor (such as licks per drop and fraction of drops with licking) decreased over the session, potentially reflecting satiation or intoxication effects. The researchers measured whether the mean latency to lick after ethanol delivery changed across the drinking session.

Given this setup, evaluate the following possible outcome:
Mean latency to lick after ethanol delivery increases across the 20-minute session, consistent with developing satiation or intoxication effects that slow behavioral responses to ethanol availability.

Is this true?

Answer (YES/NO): NO